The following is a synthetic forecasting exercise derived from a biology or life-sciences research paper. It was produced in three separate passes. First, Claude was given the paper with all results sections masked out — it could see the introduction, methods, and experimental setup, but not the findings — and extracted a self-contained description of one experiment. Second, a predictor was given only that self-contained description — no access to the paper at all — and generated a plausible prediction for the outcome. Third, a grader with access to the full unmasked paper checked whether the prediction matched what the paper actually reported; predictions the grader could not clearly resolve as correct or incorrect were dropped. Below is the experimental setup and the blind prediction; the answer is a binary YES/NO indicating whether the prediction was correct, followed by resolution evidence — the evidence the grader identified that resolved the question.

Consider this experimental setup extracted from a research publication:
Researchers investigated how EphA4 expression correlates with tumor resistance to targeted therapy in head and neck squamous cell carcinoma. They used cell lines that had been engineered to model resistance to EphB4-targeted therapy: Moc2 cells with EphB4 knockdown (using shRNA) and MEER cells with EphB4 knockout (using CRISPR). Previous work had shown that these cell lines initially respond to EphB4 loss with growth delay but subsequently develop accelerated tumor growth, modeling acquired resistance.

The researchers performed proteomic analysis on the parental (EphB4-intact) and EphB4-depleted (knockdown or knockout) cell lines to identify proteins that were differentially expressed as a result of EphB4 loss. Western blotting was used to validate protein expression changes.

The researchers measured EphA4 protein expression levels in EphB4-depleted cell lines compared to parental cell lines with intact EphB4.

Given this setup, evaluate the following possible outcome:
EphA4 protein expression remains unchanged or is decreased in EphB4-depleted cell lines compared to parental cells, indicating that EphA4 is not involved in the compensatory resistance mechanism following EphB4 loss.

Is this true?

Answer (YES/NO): NO